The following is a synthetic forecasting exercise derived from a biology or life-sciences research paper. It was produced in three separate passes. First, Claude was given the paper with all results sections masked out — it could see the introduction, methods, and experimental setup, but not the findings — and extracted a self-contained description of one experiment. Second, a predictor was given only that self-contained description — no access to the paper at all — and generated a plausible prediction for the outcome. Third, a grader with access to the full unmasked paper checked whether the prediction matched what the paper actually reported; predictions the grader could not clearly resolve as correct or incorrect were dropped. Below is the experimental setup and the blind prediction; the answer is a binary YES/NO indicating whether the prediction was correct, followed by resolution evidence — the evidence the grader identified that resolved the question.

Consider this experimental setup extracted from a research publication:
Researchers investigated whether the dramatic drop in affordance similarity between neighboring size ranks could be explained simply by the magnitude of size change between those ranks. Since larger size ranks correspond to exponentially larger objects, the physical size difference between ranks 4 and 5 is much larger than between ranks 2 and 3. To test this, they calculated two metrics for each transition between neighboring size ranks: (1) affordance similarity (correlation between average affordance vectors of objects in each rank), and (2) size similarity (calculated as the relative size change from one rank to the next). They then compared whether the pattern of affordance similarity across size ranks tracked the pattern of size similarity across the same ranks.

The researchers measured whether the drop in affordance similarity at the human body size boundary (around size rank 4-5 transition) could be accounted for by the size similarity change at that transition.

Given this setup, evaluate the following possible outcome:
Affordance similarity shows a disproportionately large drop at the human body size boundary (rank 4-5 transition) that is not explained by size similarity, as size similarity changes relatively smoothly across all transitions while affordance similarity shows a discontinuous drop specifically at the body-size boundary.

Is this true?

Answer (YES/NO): YES